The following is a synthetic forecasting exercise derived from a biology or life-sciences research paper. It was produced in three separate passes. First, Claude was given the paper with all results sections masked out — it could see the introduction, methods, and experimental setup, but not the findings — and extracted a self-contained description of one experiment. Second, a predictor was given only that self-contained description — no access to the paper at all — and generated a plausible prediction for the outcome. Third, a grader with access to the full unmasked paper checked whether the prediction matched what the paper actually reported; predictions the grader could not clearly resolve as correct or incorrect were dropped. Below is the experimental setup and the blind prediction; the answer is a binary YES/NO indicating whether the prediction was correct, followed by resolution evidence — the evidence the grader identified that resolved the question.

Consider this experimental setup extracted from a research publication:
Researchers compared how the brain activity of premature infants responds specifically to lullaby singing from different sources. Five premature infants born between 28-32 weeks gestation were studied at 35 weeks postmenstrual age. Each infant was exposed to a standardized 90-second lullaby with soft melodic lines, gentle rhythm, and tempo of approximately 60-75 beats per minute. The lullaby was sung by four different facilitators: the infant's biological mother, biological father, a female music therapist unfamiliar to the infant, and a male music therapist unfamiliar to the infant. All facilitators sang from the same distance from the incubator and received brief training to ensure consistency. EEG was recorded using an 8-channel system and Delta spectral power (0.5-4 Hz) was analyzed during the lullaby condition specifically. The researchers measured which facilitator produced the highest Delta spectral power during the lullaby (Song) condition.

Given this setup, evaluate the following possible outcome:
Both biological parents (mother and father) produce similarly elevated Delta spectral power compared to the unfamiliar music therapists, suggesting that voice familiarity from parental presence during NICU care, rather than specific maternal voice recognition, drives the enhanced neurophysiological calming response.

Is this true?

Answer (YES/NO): NO